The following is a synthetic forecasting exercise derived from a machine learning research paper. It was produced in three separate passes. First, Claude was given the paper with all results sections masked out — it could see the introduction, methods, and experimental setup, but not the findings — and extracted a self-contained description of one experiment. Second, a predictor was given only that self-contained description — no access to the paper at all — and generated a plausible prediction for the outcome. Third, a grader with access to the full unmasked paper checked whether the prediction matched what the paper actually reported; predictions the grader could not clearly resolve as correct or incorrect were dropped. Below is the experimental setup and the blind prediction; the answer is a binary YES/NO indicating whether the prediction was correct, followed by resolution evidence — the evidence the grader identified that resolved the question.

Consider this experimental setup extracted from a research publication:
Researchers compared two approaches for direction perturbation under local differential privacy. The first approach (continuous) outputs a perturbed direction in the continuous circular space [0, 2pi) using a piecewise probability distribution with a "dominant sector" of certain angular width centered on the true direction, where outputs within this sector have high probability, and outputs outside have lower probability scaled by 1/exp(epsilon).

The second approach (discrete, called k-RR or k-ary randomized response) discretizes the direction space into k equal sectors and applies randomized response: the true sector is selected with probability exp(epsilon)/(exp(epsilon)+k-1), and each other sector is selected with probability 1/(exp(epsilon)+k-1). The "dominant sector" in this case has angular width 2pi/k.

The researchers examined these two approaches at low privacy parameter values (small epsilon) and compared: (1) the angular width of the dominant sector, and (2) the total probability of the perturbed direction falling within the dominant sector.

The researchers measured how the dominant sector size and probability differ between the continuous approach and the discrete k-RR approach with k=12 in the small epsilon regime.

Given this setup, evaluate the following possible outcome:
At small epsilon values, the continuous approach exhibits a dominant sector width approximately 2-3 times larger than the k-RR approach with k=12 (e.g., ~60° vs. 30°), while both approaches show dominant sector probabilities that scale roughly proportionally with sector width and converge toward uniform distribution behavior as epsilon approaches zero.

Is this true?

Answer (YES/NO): NO